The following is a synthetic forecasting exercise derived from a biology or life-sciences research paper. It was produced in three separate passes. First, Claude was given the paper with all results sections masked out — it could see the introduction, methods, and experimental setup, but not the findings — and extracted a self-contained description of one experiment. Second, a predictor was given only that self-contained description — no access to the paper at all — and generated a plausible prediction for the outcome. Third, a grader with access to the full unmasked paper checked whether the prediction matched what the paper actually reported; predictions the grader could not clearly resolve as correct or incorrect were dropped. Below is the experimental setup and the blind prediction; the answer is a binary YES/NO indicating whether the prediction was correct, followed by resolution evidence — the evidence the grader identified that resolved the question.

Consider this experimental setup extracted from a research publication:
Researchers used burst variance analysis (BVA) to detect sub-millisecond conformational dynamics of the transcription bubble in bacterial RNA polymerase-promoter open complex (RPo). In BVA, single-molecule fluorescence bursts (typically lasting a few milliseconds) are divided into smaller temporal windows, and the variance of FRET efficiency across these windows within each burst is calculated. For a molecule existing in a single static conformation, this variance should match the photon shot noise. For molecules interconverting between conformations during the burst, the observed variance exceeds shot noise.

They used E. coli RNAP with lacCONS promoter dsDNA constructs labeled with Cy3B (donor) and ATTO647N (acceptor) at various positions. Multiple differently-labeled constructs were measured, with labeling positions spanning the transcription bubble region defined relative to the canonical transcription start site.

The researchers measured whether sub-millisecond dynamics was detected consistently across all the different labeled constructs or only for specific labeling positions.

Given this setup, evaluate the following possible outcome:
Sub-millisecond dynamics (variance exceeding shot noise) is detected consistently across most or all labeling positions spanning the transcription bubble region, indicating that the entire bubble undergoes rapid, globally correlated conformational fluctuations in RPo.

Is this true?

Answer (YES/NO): NO